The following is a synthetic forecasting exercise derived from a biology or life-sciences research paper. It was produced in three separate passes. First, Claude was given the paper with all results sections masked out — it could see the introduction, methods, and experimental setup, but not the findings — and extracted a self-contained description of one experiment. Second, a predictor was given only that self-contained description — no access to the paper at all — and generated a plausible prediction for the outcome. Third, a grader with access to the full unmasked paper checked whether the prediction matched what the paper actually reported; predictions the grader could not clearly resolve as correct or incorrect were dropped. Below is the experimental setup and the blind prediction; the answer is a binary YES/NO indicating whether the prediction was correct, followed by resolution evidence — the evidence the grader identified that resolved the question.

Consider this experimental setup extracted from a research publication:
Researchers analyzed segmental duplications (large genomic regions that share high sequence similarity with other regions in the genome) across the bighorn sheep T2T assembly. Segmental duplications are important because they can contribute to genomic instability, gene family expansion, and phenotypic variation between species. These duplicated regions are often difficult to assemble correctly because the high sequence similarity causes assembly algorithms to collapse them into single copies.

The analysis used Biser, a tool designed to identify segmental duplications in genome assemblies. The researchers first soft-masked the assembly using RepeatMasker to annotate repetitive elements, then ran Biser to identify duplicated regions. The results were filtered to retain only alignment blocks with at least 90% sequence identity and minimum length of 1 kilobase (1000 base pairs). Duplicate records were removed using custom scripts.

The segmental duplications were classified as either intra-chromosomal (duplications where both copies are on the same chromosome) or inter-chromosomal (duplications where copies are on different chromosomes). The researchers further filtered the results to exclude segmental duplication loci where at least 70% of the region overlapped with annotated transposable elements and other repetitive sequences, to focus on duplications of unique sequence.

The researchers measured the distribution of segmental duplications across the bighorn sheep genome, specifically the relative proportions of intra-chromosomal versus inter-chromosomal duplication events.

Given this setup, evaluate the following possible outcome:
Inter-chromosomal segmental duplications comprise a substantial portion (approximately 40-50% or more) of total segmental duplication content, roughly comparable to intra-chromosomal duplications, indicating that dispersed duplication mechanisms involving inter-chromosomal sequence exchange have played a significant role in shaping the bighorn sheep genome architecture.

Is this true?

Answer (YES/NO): YES